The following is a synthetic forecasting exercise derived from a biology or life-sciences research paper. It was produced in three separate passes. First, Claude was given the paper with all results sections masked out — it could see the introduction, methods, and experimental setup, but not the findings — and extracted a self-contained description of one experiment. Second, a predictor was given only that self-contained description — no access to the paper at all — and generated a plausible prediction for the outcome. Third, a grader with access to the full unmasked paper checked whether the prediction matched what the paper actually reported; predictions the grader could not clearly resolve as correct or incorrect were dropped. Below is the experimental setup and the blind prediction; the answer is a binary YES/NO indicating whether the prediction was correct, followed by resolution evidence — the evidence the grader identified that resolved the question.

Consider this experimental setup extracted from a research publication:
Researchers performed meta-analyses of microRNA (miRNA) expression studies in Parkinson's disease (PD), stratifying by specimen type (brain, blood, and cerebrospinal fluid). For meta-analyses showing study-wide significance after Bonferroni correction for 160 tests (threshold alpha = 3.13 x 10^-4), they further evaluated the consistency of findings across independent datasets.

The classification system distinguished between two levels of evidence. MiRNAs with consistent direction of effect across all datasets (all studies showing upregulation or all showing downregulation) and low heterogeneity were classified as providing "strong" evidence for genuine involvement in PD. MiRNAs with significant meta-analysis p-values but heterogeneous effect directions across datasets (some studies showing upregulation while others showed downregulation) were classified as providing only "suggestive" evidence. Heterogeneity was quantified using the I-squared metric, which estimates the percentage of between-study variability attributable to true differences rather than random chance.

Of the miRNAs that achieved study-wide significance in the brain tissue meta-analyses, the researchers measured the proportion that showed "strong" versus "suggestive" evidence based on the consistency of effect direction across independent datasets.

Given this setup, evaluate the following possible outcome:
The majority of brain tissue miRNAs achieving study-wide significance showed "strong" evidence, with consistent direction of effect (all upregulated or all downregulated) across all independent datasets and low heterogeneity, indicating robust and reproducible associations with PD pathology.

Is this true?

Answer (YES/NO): YES